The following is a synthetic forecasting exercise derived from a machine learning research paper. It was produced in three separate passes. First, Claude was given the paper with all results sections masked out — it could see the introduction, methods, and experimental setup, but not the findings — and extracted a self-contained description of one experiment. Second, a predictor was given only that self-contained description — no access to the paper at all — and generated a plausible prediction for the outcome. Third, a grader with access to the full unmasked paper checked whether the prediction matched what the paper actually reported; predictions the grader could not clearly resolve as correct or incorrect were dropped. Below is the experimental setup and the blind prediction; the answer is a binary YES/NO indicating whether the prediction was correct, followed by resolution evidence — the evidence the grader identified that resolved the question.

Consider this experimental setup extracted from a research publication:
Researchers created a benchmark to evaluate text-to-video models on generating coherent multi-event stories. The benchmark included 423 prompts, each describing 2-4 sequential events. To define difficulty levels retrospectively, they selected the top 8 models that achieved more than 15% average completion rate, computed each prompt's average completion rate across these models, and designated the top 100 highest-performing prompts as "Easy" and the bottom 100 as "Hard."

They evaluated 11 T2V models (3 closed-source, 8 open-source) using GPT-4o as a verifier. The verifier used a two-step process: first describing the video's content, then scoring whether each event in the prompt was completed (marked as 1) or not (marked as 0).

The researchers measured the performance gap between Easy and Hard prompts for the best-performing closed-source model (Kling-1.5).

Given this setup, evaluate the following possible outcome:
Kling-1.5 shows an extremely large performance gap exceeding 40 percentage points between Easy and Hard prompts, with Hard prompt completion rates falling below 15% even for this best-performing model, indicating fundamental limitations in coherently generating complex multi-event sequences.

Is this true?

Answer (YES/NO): NO